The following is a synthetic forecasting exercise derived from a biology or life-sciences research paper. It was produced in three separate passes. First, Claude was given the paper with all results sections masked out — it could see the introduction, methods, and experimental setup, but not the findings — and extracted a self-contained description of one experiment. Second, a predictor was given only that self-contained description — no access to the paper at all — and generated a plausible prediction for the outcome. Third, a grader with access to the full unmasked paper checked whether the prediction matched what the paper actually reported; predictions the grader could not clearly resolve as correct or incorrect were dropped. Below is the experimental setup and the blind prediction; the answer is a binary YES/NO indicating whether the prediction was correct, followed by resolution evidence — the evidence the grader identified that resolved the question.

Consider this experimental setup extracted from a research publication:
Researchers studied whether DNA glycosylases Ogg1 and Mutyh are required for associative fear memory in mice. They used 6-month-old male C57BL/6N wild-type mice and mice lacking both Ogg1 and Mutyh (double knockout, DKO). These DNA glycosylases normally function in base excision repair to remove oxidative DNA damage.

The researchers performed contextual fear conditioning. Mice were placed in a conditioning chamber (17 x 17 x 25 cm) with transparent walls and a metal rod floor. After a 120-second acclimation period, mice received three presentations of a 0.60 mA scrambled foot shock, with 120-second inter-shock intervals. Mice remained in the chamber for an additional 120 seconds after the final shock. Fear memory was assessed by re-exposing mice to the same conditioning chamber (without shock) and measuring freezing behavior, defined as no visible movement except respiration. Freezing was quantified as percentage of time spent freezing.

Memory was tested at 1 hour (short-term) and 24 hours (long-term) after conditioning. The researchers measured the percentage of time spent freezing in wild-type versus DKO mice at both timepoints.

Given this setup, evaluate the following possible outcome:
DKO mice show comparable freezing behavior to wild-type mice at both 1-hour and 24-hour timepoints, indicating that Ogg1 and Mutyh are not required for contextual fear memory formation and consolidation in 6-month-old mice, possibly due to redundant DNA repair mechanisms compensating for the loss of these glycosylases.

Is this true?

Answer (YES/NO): YES